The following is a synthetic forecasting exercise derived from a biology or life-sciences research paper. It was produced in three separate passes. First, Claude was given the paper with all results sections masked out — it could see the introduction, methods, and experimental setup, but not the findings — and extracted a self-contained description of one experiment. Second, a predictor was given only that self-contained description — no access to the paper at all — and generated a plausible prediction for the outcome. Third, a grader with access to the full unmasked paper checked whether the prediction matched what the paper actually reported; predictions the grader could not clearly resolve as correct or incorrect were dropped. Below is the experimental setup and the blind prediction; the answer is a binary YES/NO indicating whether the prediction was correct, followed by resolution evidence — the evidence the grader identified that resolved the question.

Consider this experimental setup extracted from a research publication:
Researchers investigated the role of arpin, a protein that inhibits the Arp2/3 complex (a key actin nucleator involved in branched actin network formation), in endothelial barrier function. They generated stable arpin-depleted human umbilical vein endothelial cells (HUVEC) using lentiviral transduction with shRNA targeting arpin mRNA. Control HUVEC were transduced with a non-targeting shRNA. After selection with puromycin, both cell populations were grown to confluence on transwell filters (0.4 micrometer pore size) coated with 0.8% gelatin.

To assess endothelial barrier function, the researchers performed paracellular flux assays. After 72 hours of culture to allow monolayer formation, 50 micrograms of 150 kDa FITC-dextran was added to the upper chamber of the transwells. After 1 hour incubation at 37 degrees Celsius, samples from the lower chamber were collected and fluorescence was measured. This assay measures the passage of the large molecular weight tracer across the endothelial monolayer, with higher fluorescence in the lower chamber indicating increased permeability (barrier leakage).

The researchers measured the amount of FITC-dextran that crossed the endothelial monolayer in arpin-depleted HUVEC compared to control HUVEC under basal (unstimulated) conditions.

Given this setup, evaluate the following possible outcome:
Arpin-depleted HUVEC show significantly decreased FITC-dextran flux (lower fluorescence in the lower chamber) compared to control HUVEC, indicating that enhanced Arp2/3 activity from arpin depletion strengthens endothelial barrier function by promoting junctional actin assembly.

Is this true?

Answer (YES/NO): NO